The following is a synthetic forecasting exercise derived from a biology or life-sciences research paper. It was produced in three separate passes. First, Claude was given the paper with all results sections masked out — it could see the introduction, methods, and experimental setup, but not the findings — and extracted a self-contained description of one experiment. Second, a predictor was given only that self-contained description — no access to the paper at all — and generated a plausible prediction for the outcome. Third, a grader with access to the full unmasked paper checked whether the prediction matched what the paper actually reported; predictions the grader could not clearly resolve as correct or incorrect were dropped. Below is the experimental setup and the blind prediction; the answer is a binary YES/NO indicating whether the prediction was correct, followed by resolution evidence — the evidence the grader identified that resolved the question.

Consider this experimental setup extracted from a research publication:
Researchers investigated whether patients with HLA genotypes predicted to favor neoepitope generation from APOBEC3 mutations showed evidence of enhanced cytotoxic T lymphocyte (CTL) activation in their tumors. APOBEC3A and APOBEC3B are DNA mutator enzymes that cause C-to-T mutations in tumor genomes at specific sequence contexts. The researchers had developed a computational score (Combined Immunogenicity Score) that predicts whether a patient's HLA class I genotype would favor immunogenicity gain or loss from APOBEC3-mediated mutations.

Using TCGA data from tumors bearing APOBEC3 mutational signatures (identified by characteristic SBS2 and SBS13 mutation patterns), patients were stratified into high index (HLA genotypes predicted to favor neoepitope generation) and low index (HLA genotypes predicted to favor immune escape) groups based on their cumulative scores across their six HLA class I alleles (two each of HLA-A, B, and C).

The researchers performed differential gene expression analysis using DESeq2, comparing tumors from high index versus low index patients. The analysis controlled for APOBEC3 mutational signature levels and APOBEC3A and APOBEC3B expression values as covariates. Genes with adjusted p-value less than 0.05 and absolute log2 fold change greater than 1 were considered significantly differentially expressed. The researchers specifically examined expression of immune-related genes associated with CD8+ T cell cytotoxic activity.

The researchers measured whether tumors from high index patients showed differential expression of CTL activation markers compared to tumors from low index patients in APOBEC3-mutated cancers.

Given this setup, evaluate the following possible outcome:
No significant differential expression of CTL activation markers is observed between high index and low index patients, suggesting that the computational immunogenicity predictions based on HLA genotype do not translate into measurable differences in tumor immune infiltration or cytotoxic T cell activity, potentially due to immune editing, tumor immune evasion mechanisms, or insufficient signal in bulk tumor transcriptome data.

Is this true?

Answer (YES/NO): NO